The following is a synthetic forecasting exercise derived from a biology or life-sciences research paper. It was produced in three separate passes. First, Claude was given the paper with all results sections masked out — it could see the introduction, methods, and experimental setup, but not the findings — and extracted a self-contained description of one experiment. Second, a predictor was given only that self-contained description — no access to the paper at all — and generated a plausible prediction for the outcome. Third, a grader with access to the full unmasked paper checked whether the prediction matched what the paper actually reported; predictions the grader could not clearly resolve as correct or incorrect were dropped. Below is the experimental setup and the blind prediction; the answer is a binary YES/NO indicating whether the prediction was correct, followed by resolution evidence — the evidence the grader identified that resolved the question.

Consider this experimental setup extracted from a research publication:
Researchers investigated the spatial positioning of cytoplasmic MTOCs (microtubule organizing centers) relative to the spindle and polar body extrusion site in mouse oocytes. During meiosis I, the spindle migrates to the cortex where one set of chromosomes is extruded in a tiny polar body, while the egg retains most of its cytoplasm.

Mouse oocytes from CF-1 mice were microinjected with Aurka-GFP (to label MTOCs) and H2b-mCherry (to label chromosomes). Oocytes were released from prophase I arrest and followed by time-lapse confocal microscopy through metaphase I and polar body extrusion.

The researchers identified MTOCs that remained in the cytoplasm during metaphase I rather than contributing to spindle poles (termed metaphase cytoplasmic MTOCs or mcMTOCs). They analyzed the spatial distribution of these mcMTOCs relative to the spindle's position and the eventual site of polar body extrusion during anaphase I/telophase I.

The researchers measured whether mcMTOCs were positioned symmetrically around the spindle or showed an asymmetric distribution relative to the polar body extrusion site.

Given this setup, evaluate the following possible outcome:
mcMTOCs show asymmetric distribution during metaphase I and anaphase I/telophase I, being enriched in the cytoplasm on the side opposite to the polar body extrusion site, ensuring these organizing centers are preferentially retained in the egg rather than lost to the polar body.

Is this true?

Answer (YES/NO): YES